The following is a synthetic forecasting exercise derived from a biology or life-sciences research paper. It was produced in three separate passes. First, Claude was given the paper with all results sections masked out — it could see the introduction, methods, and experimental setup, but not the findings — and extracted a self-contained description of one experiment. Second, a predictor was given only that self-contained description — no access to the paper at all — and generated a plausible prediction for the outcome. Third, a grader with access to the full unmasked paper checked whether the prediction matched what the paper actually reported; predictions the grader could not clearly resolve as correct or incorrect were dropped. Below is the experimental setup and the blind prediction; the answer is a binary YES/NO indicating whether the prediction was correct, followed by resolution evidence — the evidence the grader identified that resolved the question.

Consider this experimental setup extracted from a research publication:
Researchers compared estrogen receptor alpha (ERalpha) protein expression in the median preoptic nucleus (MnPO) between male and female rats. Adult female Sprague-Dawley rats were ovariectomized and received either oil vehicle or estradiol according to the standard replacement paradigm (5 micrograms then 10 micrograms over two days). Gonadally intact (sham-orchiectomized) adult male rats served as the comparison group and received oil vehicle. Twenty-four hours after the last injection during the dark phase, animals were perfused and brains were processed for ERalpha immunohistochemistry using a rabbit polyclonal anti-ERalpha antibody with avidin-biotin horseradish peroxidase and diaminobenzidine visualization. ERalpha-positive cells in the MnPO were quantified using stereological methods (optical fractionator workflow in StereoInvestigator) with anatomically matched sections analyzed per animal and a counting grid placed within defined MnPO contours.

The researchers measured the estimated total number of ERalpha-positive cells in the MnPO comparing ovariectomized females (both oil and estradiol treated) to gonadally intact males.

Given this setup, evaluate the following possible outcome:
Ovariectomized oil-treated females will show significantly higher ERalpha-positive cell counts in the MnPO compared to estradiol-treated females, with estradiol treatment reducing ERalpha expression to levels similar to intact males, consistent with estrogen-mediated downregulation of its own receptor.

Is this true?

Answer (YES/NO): NO